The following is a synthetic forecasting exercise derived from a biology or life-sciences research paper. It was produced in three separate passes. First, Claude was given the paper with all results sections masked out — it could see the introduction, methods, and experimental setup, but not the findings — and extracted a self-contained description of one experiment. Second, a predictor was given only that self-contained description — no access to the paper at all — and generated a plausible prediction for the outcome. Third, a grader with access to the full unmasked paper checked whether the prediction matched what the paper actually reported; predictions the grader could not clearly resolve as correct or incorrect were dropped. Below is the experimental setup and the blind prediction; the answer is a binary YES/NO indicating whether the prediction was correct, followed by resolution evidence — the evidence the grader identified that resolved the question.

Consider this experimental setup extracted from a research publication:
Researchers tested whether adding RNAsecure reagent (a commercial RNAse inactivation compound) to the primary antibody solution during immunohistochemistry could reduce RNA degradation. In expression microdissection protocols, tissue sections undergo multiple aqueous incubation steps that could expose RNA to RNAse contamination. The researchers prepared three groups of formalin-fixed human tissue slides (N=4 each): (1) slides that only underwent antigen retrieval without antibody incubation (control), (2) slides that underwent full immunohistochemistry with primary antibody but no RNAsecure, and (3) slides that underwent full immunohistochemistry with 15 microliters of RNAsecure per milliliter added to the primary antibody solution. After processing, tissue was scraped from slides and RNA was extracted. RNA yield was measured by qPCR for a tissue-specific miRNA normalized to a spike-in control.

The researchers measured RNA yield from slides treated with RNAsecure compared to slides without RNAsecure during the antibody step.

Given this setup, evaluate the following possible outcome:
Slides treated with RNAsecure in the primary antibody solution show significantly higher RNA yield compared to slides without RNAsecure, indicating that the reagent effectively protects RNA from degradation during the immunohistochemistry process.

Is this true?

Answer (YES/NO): NO